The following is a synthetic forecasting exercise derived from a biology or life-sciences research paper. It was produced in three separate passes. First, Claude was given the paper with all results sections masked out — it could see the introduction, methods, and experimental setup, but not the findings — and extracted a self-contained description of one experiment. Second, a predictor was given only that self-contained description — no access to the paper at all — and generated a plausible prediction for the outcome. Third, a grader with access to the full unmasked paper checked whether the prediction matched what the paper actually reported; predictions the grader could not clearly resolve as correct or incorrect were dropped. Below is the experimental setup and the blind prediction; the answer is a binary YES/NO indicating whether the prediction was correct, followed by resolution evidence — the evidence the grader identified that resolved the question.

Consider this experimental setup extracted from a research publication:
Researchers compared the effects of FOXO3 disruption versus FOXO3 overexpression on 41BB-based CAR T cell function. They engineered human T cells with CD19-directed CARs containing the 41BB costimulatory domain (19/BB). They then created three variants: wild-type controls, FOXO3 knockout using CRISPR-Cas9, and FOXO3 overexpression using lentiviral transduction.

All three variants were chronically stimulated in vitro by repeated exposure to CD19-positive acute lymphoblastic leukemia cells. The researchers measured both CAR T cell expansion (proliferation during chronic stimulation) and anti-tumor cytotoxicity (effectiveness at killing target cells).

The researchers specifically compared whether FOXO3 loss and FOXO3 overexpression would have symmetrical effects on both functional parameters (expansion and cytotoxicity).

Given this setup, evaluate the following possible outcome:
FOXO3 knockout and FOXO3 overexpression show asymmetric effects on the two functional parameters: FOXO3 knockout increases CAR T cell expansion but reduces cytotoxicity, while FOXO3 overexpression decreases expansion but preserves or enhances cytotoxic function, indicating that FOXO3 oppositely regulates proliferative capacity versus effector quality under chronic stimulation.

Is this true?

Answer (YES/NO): NO